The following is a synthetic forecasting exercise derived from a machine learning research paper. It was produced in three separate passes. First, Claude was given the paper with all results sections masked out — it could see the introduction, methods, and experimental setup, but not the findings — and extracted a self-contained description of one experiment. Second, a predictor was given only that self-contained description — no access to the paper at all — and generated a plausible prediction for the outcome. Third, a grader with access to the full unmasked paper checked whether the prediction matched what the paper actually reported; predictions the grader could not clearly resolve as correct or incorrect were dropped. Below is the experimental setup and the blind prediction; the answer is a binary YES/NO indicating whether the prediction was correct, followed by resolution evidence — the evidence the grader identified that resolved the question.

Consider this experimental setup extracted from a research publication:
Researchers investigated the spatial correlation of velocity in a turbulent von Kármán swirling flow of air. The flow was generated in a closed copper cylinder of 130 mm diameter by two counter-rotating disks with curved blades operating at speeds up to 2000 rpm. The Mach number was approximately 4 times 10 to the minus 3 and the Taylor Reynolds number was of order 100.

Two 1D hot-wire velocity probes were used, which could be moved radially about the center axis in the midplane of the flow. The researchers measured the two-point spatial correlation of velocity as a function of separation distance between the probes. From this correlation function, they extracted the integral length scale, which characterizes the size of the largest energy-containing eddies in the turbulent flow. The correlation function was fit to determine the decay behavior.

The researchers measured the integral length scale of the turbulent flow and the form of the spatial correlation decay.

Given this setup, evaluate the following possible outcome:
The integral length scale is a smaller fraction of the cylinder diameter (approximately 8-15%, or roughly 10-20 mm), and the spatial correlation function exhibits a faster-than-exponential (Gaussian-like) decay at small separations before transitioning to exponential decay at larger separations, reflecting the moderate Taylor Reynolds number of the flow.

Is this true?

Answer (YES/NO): NO